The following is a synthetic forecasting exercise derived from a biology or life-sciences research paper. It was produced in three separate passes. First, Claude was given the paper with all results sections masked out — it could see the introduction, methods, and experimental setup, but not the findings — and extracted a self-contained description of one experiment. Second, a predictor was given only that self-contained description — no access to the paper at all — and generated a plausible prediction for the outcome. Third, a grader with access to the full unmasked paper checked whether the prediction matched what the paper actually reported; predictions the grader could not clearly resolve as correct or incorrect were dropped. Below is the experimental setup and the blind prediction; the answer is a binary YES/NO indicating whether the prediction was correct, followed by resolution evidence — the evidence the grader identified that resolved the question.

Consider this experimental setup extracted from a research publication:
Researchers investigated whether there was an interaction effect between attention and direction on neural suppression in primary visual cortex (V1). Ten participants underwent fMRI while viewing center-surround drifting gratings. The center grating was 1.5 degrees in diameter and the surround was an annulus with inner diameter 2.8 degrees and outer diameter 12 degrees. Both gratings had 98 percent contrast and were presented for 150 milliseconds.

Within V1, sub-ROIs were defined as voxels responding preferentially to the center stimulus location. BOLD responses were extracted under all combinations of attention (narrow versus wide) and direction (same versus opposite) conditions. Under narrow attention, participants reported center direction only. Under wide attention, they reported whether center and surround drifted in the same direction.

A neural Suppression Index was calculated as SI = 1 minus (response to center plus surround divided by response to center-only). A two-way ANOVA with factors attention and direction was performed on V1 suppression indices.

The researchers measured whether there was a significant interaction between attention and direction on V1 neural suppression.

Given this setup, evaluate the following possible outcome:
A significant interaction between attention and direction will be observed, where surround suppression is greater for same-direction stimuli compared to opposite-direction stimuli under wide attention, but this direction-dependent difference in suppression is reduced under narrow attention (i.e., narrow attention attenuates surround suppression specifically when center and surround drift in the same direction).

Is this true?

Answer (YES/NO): NO